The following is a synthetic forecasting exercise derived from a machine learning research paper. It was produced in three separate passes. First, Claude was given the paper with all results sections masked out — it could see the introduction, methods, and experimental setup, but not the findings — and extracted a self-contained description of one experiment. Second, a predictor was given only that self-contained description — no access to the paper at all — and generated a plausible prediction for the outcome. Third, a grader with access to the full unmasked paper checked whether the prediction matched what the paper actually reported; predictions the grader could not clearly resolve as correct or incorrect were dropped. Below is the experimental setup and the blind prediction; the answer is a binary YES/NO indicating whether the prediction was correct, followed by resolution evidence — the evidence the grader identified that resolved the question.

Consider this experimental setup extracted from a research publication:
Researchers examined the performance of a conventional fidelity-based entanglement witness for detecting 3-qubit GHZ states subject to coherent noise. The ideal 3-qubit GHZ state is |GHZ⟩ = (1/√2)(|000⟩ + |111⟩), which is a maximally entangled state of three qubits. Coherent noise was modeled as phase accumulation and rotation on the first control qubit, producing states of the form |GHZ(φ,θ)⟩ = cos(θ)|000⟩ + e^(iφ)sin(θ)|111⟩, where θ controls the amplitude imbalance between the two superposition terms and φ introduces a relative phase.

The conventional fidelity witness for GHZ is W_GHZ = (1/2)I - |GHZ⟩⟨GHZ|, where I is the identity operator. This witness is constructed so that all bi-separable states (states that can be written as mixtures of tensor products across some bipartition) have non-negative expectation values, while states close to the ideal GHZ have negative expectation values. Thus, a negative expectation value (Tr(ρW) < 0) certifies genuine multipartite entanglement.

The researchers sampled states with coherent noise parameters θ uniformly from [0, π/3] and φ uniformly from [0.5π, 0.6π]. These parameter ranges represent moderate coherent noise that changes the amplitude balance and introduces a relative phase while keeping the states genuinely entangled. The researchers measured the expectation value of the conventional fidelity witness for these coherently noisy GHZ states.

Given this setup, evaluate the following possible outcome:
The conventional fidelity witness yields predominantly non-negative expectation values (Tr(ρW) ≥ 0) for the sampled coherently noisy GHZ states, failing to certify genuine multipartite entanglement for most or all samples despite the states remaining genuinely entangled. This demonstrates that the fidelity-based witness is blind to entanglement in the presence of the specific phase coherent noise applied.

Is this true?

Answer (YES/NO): YES